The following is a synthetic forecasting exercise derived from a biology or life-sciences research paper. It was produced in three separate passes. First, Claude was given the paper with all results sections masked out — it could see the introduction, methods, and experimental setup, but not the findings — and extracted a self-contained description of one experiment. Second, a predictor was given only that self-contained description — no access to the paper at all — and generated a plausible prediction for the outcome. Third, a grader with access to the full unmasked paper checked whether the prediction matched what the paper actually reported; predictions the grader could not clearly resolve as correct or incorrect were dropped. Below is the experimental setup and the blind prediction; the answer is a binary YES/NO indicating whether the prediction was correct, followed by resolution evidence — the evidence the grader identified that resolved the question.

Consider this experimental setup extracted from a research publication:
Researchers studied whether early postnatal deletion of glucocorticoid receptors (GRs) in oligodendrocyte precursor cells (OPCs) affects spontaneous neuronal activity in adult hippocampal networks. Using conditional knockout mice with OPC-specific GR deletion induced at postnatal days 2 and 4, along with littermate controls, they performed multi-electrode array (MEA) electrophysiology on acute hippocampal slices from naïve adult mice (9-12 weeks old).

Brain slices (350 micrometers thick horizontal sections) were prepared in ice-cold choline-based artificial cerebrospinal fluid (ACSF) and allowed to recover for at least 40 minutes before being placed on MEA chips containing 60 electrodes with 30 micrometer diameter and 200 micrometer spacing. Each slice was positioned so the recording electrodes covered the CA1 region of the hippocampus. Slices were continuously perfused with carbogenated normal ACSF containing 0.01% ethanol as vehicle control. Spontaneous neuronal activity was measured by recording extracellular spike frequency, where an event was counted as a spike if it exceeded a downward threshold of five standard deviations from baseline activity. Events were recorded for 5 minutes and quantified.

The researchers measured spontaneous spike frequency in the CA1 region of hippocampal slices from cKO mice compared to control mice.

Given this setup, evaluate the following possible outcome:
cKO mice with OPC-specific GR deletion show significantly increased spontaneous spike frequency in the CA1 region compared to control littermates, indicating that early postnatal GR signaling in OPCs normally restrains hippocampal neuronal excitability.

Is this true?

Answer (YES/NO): NO